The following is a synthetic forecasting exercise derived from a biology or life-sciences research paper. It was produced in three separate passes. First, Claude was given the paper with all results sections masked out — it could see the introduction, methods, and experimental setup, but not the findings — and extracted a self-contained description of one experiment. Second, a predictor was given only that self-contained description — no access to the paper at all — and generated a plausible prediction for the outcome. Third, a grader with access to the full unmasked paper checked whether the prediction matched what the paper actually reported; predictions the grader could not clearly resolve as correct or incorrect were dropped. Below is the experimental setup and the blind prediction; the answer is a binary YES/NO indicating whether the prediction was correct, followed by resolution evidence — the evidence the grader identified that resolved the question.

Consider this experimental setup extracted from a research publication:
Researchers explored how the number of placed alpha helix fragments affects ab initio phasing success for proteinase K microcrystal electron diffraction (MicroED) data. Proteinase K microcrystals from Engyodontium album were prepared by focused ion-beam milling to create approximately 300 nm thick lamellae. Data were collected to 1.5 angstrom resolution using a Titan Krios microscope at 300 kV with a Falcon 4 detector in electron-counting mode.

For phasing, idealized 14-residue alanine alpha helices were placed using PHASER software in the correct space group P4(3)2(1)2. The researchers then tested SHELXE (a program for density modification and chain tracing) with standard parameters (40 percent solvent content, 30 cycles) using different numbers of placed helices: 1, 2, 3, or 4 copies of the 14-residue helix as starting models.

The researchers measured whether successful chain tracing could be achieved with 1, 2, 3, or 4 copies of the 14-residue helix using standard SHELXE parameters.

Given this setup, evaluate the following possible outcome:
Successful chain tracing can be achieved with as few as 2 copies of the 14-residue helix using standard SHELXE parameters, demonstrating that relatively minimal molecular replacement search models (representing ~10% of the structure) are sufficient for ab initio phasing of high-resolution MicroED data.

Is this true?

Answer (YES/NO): NO